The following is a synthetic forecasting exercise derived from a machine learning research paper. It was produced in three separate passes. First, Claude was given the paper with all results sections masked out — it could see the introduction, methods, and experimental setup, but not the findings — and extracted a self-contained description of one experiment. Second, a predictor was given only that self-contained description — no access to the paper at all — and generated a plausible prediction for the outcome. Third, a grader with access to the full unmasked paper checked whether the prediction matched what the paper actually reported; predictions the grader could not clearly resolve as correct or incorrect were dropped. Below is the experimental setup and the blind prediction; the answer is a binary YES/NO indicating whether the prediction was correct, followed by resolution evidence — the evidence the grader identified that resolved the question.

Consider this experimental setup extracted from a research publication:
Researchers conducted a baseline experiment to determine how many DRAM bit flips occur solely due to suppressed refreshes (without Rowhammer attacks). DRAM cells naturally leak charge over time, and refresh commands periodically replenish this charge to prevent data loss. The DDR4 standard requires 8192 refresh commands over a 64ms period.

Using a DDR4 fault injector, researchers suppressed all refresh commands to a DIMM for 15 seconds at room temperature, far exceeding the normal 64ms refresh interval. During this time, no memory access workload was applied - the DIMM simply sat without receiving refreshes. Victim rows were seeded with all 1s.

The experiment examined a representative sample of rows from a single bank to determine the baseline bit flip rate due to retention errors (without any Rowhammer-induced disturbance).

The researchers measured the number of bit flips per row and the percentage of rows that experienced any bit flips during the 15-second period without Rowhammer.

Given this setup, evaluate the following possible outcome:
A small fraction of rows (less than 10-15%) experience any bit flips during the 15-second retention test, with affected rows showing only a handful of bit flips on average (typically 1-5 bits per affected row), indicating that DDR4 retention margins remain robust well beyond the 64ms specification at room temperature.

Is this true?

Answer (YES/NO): YES